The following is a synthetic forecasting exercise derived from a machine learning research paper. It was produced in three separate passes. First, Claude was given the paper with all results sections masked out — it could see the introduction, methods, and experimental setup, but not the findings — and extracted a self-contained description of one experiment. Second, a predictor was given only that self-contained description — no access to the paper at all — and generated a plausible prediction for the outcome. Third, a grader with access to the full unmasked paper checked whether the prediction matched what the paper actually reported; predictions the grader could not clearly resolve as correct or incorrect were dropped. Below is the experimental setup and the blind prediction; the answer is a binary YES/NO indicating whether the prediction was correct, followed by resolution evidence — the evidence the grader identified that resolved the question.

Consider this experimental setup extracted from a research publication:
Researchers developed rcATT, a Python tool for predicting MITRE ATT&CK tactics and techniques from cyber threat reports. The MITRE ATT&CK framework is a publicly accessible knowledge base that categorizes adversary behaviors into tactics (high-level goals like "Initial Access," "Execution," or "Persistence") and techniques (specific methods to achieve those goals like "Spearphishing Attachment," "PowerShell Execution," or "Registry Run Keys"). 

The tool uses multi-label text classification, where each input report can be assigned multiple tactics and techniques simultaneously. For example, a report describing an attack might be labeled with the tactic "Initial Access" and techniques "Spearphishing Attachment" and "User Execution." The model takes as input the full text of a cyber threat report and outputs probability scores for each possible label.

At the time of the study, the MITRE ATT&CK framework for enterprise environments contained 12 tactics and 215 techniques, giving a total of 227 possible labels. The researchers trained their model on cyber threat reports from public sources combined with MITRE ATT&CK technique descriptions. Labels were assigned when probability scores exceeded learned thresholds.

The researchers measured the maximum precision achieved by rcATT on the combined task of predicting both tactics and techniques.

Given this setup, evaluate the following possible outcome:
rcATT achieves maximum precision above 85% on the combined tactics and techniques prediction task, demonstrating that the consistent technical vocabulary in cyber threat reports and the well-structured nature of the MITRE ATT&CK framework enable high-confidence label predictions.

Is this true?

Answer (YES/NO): NO